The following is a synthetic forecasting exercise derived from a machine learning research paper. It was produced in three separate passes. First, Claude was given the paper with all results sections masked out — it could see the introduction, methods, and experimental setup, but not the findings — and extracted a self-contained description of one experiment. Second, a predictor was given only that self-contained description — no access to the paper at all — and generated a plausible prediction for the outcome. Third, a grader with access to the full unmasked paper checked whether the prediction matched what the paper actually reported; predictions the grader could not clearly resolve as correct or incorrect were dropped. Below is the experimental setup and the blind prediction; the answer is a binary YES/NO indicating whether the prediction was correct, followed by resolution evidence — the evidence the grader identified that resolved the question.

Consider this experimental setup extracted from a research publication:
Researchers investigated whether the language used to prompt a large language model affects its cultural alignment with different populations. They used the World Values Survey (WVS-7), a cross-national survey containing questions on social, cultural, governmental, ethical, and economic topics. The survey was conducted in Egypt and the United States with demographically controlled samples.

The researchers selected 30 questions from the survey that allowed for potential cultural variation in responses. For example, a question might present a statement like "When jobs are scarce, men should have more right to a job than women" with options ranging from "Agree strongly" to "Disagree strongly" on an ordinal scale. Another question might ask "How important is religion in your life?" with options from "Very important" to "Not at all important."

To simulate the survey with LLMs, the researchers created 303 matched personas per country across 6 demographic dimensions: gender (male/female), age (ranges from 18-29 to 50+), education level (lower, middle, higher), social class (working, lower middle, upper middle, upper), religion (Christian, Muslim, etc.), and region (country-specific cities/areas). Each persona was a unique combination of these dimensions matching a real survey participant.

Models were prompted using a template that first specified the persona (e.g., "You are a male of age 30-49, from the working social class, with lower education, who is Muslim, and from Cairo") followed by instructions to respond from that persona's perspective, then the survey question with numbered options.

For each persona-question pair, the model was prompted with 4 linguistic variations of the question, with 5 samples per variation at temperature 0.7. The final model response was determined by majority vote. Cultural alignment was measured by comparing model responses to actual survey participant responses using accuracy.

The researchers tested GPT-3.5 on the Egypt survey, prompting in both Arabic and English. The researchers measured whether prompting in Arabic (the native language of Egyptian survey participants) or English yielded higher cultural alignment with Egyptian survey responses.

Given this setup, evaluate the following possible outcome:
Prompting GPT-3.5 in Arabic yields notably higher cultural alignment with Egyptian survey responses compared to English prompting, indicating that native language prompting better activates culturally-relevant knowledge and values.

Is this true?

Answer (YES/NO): YES